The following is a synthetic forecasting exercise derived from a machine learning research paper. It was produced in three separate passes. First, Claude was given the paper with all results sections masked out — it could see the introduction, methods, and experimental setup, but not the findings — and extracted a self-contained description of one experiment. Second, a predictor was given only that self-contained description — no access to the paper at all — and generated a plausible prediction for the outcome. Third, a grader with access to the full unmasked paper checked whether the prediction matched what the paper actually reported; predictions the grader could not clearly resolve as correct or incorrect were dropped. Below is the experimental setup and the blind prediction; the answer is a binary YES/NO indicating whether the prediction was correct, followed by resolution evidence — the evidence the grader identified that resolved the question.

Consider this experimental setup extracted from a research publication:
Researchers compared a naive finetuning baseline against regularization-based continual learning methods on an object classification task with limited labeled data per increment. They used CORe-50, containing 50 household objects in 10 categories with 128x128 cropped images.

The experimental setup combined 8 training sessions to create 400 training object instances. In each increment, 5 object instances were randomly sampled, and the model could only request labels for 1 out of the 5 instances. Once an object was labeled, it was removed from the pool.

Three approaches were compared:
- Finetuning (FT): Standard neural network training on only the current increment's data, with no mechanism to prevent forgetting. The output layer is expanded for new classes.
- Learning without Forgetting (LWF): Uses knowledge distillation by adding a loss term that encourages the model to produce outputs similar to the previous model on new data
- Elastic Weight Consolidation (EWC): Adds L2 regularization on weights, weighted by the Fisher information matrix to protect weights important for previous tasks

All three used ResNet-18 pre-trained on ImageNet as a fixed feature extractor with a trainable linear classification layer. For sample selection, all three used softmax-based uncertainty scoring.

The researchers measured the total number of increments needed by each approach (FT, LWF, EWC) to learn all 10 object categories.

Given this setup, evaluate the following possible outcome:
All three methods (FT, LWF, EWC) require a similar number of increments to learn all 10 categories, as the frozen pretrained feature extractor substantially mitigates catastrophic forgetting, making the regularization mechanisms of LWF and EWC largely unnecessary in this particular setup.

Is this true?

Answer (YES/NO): NO